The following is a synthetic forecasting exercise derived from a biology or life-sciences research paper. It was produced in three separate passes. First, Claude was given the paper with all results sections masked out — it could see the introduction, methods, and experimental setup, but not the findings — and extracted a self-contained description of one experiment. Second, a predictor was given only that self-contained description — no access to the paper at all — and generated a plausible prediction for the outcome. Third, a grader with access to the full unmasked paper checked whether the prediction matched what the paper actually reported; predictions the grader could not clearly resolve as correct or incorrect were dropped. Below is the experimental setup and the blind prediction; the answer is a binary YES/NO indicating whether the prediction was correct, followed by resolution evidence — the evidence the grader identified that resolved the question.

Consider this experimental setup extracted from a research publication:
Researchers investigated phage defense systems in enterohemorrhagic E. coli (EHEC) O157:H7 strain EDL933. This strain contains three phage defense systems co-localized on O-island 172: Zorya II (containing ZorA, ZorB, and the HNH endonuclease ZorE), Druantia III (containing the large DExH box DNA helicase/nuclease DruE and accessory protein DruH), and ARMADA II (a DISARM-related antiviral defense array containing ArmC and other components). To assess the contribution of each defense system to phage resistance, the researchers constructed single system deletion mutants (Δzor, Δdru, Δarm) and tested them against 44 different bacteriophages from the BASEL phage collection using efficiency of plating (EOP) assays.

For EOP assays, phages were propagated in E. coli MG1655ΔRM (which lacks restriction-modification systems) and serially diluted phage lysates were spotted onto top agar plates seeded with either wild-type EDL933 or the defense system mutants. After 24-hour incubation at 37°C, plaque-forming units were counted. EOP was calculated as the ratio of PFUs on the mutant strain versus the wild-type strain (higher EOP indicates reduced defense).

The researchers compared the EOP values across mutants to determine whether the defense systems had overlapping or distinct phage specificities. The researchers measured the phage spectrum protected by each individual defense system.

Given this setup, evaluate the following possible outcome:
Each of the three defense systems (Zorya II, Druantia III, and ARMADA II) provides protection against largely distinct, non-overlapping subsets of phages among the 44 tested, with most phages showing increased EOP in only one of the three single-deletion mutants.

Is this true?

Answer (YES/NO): NO